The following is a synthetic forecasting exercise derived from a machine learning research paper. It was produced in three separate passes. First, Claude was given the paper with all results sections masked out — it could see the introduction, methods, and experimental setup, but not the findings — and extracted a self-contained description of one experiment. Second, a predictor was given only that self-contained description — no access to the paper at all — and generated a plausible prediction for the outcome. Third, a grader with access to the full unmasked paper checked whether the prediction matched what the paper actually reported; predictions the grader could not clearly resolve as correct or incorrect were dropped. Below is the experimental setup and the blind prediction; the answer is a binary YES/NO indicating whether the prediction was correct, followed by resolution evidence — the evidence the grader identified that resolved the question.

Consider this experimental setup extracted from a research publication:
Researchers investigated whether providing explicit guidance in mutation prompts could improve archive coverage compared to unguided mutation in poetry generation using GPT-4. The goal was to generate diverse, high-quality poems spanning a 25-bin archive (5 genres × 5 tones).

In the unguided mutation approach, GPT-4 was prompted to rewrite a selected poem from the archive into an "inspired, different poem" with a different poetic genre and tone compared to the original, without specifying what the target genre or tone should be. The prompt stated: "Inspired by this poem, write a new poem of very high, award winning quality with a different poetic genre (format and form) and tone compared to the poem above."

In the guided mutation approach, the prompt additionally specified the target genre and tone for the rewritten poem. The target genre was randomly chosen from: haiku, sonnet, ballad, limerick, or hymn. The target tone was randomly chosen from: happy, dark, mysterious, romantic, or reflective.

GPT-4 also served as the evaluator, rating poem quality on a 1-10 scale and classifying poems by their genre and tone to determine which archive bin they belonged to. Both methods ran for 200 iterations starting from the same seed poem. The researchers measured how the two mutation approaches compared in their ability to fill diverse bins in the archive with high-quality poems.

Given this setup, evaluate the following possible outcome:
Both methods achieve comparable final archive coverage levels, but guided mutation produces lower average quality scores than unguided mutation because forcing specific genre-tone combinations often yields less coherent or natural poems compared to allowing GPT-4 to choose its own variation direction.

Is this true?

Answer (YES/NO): NO